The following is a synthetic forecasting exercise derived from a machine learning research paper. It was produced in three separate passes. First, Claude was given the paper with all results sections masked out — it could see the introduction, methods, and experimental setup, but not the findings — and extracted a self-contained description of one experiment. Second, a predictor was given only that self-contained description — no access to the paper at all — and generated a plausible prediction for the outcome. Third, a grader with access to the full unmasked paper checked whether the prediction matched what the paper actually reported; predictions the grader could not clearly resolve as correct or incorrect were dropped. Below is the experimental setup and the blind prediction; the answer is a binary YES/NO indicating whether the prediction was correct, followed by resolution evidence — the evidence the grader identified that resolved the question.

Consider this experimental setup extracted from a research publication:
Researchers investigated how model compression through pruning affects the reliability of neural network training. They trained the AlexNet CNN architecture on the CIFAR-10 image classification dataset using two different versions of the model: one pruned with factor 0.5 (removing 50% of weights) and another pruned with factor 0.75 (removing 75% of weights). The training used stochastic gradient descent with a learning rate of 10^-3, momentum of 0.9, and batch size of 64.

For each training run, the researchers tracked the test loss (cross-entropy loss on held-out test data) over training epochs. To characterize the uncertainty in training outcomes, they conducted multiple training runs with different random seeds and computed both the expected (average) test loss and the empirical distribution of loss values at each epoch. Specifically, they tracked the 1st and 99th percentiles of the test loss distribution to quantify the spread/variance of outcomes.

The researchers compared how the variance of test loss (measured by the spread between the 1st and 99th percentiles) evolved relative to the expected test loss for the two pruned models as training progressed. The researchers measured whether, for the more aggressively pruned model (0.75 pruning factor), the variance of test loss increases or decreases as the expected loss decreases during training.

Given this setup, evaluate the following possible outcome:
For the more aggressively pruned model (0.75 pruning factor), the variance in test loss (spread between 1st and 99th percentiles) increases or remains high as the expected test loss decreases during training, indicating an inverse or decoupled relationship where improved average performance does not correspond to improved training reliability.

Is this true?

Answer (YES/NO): YES